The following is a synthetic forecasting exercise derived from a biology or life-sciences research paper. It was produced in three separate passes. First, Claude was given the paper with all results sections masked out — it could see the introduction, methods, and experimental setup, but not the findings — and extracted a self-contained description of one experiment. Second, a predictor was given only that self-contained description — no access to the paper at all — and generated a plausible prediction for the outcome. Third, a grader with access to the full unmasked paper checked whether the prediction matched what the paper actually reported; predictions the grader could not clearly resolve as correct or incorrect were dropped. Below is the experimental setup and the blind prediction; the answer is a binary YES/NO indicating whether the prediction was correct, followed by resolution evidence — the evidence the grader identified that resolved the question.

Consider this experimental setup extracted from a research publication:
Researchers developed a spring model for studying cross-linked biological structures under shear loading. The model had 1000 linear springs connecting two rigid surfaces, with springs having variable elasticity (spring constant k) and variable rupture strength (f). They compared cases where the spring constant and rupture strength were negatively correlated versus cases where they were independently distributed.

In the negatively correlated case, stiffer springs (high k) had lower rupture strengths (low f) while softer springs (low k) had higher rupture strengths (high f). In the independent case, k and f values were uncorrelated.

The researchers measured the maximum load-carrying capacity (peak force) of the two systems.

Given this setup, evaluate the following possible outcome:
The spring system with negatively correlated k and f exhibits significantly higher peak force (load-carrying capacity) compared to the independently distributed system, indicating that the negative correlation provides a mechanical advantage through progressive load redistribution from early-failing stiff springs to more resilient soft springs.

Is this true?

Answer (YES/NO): NO